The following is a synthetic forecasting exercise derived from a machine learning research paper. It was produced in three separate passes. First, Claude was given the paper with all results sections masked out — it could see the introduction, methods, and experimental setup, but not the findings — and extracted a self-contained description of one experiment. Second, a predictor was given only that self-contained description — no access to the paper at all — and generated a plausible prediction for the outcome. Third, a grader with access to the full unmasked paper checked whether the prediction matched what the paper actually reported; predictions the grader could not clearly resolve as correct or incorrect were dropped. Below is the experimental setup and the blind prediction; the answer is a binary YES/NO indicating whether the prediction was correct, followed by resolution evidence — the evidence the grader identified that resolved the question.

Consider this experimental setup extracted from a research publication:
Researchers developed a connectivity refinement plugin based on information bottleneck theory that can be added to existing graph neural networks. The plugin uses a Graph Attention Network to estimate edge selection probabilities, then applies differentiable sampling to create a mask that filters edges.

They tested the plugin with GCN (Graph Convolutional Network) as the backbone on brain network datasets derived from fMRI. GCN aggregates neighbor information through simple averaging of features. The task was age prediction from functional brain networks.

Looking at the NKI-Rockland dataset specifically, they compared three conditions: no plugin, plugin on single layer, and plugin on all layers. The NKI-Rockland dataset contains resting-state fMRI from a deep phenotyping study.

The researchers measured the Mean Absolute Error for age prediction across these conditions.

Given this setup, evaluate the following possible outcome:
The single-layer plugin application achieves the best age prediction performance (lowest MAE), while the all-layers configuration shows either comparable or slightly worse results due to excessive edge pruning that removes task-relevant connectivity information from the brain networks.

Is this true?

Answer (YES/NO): YES